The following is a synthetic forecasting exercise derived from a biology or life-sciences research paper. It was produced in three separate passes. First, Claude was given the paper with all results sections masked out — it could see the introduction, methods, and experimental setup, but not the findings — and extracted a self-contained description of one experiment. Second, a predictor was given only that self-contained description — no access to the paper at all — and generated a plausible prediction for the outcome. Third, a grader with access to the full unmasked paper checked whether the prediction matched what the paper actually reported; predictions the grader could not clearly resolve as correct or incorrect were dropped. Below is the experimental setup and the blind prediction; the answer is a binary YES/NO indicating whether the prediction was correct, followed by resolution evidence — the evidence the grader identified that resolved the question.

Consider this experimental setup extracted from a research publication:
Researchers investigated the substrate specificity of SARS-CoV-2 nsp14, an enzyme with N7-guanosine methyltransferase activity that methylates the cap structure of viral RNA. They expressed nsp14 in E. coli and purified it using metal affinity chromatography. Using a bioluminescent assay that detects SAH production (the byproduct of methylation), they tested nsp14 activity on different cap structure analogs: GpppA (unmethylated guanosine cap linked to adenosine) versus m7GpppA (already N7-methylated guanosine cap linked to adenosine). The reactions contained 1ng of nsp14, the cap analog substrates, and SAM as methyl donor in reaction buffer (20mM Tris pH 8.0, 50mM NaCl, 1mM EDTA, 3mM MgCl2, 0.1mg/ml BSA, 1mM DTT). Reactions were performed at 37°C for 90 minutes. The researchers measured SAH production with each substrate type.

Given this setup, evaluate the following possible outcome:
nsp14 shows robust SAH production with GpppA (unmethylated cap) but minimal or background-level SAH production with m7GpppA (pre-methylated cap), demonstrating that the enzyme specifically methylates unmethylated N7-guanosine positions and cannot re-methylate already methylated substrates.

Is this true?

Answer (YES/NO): NO